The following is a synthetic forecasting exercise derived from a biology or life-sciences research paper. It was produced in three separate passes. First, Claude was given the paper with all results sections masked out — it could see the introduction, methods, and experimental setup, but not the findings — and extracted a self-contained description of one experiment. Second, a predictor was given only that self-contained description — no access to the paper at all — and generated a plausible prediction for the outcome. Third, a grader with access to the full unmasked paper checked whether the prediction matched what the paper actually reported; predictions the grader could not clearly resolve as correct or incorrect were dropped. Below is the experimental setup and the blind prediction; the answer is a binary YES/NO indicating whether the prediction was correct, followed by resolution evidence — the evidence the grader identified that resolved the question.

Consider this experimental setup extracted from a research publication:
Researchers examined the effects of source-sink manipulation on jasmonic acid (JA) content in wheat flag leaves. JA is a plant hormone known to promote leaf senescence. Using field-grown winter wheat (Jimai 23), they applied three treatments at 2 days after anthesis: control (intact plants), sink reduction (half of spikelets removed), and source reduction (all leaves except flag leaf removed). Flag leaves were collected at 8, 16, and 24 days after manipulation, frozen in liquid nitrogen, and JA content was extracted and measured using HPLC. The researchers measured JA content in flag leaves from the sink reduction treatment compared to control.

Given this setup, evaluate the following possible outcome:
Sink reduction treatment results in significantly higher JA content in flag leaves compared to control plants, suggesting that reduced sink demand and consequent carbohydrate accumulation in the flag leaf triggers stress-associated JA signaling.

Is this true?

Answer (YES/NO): NO